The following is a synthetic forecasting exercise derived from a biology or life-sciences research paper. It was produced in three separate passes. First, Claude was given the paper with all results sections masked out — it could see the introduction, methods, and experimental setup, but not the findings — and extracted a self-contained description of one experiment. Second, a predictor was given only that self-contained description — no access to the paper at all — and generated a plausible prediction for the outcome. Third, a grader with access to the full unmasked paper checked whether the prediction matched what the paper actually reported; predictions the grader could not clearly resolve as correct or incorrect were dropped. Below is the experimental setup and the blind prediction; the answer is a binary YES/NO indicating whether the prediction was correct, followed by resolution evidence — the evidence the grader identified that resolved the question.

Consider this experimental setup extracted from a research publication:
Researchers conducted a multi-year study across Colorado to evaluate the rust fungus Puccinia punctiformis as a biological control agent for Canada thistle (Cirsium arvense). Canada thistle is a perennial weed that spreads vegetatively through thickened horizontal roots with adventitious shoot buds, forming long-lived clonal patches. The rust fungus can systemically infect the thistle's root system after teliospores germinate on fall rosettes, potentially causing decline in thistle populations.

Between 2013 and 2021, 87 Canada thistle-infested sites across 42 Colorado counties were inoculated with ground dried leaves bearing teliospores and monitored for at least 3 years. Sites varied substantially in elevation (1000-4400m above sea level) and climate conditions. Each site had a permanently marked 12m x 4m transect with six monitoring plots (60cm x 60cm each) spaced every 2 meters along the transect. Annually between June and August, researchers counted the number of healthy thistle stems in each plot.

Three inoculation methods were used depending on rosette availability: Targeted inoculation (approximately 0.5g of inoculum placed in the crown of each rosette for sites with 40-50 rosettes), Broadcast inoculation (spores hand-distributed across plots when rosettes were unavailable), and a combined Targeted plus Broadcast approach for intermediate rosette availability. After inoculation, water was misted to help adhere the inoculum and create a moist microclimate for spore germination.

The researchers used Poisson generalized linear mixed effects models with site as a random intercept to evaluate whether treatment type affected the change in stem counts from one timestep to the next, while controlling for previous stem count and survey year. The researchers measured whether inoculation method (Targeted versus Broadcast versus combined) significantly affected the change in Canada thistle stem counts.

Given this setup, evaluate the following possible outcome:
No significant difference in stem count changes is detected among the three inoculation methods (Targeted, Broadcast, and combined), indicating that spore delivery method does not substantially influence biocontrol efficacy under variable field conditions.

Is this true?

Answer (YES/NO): NO